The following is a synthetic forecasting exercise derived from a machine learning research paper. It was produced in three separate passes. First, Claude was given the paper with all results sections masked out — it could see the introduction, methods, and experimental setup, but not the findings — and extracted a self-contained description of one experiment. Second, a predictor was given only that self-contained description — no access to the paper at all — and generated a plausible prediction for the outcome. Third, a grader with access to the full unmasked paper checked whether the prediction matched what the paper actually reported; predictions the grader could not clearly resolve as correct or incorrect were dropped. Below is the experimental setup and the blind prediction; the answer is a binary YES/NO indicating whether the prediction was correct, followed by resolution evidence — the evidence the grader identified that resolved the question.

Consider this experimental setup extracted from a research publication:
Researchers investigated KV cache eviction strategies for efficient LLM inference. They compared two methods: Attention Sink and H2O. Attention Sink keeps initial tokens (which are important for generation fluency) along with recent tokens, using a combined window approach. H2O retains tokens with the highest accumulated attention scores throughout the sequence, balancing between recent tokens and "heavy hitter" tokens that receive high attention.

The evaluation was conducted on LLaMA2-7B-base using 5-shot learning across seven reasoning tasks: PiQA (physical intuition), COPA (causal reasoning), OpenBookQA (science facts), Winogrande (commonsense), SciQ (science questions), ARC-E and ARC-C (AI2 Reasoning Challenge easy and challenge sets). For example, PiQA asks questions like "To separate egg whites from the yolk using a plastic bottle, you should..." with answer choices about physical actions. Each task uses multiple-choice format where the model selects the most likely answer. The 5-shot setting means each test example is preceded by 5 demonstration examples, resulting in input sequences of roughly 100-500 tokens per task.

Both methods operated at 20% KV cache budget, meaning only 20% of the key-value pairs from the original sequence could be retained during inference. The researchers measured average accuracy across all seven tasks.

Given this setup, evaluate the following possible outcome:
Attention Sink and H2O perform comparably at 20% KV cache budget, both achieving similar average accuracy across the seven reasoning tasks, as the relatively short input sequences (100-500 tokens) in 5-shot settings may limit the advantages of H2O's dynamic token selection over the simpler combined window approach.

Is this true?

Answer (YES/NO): NO